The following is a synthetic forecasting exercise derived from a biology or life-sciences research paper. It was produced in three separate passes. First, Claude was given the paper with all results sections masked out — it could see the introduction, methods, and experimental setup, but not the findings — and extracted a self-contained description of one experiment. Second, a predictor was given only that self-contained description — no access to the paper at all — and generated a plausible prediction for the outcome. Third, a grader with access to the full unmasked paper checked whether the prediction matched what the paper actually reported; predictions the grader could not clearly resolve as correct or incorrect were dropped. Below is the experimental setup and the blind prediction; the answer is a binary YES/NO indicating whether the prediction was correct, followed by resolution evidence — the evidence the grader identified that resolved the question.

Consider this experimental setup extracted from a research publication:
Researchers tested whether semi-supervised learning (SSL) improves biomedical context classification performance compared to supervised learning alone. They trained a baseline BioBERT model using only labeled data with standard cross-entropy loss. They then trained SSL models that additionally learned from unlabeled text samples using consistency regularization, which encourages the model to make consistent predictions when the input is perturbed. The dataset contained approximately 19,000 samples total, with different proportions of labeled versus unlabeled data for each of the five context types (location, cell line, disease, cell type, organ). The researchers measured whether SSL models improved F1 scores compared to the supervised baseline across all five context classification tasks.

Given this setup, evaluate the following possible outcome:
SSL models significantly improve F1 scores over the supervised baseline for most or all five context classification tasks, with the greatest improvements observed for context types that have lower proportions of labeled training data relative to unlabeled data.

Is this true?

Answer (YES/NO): NO